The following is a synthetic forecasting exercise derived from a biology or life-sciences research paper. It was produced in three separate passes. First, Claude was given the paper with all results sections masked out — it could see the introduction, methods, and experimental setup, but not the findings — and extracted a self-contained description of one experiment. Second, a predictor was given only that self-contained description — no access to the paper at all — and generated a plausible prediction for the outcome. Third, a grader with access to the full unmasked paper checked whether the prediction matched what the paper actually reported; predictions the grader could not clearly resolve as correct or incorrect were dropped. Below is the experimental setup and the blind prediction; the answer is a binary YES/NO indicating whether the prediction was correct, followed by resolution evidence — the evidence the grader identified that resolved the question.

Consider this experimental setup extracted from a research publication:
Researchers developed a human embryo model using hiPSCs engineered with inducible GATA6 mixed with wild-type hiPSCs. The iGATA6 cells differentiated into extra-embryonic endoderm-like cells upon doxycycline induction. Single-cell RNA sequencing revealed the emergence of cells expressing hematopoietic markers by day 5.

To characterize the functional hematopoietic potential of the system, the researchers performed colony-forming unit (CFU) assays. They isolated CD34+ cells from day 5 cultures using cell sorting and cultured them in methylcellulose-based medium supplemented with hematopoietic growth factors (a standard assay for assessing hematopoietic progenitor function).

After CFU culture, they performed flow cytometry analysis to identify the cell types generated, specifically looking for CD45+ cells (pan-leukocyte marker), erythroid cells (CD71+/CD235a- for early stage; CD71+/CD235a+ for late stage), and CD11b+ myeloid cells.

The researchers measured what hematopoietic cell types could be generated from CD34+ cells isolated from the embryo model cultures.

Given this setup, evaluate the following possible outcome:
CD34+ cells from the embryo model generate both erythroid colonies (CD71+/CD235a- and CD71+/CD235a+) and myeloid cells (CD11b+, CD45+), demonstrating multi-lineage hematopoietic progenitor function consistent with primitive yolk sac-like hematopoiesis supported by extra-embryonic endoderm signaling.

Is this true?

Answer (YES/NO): YES